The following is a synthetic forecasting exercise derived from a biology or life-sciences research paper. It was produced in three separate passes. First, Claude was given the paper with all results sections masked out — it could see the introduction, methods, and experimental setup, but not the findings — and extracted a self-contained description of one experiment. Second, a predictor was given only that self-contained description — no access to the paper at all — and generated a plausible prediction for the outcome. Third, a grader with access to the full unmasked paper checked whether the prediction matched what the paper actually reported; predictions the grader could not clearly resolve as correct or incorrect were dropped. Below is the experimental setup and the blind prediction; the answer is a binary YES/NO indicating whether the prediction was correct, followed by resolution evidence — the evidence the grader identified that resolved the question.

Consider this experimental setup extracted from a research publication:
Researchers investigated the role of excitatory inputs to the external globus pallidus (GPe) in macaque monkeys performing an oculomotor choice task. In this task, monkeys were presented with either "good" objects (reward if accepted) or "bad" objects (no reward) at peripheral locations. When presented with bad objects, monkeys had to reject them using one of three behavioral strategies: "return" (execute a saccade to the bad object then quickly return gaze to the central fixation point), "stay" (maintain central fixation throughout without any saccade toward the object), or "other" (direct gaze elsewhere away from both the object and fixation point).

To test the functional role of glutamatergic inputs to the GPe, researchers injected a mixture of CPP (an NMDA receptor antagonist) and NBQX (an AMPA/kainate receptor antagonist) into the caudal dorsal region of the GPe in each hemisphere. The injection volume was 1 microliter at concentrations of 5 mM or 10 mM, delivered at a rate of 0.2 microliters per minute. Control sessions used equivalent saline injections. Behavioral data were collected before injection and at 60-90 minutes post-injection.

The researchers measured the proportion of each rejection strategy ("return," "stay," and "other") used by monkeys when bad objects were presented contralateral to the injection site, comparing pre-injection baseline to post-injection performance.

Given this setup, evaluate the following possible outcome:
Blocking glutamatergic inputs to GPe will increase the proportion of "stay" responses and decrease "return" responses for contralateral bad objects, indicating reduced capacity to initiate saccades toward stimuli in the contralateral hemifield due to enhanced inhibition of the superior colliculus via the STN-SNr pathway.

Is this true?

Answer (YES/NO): YES